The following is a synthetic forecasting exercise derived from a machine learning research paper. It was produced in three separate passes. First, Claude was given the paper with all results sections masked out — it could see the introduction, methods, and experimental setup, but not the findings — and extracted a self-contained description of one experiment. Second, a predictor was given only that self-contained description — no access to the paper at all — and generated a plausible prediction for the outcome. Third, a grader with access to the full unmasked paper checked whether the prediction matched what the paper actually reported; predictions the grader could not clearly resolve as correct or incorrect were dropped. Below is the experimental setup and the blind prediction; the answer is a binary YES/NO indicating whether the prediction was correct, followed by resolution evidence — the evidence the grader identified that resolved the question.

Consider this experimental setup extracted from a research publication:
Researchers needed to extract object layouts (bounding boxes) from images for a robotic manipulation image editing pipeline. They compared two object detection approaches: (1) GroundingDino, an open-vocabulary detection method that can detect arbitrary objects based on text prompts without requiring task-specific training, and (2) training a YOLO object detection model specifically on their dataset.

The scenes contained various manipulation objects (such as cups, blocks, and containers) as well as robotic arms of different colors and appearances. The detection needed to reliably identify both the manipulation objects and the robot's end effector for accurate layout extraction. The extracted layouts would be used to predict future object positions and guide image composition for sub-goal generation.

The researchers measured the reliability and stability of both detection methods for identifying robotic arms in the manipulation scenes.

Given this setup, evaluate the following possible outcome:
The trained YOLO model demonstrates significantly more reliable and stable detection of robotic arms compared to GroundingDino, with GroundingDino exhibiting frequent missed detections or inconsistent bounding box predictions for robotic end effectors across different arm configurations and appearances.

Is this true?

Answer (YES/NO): NO